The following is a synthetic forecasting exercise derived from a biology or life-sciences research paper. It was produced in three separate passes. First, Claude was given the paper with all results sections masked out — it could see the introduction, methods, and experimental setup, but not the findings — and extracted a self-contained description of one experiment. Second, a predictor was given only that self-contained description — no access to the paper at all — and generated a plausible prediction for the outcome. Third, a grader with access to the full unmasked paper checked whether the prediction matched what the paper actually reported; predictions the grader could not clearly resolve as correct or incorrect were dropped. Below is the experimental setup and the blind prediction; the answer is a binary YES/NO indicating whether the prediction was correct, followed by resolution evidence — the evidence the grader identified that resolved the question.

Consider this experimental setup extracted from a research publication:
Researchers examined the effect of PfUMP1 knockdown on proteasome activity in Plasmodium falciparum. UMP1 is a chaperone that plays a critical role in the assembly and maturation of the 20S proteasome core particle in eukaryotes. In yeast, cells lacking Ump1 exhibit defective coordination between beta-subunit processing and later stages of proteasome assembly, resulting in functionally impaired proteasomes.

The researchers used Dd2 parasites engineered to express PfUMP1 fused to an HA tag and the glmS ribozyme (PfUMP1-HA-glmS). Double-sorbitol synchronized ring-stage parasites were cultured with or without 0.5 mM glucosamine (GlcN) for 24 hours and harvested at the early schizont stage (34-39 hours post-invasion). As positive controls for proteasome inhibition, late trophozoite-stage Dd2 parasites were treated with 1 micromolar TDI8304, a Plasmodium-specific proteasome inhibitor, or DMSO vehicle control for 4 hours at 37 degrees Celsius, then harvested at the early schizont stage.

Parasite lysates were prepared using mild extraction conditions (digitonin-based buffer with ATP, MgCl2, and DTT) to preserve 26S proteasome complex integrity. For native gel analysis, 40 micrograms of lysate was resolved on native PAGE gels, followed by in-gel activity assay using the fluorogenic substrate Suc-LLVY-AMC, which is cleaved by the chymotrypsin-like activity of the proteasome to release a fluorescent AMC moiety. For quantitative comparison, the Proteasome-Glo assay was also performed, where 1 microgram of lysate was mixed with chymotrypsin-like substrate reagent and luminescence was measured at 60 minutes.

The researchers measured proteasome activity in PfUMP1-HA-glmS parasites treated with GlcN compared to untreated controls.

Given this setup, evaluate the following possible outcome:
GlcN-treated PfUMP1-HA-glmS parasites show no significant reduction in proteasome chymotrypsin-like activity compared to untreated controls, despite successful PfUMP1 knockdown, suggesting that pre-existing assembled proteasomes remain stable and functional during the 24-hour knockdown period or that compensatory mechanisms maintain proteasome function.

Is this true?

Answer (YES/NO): NO